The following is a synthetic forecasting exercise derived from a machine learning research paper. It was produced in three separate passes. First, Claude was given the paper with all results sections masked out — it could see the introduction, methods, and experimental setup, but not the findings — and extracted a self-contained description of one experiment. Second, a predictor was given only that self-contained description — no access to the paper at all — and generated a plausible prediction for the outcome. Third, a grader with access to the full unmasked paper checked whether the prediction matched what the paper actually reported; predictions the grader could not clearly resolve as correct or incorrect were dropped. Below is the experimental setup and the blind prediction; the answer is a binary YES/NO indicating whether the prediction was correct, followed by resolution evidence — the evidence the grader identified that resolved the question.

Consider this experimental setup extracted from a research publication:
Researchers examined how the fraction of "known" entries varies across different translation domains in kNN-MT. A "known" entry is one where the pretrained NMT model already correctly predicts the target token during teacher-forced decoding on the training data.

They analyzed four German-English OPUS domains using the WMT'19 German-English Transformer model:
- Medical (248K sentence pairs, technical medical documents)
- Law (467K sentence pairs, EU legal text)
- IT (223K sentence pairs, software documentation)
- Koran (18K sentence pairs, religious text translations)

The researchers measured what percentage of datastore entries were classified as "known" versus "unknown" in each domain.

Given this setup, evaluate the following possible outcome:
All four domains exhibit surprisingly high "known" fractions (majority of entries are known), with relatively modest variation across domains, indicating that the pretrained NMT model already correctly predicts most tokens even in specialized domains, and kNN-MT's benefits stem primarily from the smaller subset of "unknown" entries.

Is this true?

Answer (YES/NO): YES